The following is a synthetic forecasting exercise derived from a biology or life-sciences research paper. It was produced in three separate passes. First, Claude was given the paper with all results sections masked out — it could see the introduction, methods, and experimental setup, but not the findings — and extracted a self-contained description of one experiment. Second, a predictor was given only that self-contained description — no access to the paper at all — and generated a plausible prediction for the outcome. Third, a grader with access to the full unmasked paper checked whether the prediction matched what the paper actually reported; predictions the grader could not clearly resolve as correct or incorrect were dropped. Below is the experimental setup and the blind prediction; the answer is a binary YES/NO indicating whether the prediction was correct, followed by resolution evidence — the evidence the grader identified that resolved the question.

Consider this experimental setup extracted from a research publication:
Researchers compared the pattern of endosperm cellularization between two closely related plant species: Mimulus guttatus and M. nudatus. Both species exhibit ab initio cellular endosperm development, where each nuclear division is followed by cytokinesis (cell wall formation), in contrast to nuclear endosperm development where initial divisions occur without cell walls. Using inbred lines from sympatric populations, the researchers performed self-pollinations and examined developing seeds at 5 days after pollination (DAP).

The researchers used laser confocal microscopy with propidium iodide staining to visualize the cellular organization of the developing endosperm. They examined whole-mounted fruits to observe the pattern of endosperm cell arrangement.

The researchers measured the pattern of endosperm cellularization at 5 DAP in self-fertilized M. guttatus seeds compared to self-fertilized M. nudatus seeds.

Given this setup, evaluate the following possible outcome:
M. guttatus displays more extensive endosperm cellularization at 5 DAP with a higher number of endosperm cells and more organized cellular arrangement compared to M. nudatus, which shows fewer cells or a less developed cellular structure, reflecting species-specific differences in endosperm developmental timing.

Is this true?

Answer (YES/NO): NO